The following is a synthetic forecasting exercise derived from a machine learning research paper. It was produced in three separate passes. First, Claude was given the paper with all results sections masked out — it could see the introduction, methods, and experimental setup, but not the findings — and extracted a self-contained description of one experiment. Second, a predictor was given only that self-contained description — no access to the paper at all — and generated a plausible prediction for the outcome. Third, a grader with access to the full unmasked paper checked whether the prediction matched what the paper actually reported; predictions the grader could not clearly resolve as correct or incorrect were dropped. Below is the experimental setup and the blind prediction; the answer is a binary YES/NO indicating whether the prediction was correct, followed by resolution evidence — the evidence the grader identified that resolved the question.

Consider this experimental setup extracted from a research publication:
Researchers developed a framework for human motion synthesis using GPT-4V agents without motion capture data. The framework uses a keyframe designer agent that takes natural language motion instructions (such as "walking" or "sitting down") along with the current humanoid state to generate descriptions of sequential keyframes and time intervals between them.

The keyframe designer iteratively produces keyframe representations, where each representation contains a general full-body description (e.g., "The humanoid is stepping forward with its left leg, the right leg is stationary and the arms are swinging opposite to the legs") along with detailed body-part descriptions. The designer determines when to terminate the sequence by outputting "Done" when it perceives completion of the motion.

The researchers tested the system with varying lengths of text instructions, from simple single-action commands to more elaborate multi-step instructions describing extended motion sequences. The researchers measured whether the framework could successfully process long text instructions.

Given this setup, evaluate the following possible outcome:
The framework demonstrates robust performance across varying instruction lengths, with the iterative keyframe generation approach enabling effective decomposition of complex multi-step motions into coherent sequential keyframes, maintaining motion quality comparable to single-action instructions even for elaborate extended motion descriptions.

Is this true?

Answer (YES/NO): NO